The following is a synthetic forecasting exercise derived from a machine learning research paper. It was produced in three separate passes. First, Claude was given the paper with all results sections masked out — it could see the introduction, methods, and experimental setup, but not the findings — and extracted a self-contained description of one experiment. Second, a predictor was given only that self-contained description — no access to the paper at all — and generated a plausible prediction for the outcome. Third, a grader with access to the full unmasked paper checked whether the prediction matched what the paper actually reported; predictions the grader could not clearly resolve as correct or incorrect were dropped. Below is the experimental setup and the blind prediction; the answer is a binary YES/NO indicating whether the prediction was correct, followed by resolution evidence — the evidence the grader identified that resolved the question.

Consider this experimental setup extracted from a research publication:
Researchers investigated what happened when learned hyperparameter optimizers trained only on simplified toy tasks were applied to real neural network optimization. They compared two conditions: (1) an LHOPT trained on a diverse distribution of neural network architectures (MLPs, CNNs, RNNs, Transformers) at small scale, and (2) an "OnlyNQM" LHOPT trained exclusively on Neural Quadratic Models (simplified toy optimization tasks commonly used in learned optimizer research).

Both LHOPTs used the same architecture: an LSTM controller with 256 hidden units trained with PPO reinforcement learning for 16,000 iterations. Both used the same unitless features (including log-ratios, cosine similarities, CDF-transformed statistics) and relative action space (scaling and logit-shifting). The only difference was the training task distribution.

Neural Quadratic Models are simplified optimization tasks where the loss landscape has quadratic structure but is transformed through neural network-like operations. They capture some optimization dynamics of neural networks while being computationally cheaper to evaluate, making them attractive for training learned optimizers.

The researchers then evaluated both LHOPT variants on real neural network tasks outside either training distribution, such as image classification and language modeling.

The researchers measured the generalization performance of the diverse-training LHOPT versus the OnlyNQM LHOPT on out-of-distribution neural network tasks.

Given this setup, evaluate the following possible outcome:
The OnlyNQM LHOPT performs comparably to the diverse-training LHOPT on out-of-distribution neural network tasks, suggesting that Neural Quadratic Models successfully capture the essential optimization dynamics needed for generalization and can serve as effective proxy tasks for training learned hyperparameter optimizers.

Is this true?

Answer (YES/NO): NO